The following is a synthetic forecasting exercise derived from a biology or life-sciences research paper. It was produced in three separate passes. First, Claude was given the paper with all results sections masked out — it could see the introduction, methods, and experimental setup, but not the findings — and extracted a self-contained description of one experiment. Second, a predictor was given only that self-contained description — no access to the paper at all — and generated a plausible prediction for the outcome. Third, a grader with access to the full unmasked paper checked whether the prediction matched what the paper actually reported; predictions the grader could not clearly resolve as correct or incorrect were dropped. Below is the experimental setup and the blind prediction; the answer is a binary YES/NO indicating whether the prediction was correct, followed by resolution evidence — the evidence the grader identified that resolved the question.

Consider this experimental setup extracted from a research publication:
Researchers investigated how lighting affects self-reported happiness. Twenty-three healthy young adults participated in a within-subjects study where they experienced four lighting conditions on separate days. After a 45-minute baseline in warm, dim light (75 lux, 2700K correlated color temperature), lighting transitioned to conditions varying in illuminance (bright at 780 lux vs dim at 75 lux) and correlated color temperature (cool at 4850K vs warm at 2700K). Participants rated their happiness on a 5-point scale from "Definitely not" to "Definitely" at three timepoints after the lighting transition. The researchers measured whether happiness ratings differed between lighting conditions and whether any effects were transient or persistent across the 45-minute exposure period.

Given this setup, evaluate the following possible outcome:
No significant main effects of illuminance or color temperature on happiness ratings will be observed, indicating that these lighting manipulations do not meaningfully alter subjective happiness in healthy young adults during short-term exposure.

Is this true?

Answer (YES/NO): NO